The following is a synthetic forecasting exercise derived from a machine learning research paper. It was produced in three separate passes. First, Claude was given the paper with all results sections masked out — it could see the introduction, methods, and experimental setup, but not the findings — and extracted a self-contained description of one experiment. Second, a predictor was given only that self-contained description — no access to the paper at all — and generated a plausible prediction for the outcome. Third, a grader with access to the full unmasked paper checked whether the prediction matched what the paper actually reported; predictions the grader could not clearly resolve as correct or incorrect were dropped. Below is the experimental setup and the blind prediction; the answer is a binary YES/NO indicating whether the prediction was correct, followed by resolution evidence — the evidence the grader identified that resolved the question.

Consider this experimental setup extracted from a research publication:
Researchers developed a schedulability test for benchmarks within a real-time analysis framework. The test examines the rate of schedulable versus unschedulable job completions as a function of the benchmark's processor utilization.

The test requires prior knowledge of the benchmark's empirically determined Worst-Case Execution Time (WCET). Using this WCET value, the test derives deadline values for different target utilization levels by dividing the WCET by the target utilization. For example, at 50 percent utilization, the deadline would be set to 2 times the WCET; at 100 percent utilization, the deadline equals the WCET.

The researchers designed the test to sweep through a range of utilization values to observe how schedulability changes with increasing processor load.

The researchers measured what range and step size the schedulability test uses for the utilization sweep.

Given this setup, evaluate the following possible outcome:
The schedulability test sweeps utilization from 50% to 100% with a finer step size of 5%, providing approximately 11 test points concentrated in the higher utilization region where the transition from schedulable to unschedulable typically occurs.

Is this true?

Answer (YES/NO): NO